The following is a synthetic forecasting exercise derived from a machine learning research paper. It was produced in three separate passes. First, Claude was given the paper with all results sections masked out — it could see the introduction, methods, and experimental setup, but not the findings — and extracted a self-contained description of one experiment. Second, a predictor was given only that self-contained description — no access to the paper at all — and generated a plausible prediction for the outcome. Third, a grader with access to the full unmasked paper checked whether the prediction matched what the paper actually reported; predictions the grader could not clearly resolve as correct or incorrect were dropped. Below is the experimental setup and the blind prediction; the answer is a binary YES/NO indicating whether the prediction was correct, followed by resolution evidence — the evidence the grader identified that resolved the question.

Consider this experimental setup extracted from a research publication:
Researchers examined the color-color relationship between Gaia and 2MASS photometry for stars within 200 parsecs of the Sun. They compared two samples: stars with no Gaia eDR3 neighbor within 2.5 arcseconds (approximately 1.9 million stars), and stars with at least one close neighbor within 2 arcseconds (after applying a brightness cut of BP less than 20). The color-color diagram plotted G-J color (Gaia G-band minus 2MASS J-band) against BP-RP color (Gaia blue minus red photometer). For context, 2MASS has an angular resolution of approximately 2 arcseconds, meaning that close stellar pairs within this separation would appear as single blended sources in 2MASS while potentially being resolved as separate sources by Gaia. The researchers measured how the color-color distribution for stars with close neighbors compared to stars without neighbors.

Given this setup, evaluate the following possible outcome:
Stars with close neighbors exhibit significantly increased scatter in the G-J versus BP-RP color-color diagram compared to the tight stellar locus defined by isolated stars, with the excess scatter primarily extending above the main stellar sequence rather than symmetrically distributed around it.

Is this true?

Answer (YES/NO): NO